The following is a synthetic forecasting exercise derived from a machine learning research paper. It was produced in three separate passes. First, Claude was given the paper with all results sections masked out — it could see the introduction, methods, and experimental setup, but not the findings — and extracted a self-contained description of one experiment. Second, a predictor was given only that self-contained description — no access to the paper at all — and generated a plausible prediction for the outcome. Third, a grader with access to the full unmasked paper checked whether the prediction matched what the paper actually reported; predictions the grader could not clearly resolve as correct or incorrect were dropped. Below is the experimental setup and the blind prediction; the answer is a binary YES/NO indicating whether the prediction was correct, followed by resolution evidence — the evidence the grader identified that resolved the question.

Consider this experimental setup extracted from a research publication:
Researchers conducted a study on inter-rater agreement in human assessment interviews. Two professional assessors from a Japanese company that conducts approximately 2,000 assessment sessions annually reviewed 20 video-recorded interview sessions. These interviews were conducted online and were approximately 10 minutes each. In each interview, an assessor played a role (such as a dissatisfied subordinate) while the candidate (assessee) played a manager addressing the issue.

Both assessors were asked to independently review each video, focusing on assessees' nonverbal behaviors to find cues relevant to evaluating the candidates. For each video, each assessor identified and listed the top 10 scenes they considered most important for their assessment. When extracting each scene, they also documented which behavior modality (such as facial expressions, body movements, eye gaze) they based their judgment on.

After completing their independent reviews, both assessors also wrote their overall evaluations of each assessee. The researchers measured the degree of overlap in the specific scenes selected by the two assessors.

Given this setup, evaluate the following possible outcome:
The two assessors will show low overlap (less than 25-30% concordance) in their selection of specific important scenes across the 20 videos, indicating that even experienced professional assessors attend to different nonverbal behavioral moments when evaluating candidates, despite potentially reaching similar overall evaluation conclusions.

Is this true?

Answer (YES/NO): NO